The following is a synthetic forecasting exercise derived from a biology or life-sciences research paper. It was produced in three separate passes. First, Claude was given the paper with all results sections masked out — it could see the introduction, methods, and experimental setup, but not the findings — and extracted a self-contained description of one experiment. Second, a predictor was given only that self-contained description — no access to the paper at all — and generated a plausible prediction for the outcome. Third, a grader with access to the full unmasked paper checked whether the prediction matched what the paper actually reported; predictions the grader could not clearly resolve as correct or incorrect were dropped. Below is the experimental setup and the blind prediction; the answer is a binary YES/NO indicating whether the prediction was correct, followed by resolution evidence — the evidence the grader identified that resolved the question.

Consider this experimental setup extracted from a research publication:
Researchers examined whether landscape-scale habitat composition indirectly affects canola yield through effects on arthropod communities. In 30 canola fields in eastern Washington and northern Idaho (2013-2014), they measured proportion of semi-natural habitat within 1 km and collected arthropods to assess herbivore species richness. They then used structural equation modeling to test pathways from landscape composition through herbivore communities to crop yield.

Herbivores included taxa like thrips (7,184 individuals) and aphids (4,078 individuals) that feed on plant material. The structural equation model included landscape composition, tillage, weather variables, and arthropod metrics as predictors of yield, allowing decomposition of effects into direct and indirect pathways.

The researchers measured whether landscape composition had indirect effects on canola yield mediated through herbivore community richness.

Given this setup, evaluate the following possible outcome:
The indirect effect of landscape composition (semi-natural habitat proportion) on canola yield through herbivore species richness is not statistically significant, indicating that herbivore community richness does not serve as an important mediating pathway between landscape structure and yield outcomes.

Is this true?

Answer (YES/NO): NO